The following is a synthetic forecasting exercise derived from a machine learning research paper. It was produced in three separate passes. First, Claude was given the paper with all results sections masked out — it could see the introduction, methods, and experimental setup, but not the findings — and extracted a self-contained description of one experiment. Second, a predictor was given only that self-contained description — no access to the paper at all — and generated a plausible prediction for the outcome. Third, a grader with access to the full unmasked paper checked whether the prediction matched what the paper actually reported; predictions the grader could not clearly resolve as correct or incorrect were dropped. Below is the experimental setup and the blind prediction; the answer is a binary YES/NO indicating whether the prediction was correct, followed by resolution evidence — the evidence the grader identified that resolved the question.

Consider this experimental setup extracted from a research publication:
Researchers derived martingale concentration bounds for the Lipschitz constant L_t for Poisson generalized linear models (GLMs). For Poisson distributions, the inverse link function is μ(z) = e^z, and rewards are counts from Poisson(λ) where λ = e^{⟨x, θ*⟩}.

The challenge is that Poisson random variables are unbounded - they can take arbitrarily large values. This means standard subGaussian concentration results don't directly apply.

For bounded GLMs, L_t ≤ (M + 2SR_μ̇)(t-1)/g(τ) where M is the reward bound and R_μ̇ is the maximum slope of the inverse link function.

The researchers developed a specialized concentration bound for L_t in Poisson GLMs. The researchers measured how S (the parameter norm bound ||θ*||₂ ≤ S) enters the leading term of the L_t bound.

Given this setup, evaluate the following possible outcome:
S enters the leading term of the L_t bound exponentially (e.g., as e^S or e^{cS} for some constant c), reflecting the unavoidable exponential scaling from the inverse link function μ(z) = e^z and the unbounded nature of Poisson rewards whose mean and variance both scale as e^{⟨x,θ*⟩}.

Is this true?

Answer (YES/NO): YES